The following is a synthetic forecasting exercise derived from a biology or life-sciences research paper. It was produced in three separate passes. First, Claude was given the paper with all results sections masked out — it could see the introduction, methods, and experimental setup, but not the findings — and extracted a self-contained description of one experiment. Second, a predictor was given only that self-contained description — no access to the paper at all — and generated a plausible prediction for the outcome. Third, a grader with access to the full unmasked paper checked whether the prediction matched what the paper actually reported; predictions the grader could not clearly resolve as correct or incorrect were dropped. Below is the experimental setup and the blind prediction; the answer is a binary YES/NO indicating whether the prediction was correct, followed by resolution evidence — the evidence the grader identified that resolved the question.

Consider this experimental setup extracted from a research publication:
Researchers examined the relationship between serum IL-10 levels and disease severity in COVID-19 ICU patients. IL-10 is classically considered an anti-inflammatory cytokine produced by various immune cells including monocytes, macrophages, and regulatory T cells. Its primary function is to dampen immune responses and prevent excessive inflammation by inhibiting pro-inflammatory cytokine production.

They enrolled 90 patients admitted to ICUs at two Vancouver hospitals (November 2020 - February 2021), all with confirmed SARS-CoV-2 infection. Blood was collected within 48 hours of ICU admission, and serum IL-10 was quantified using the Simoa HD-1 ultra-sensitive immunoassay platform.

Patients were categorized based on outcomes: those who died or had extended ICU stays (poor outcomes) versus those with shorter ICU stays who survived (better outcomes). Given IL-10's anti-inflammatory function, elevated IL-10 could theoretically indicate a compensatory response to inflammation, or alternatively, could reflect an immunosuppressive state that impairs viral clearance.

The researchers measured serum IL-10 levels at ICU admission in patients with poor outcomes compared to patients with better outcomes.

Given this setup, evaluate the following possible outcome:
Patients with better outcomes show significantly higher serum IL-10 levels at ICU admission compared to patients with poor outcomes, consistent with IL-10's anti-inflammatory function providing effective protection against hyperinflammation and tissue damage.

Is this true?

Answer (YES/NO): NO